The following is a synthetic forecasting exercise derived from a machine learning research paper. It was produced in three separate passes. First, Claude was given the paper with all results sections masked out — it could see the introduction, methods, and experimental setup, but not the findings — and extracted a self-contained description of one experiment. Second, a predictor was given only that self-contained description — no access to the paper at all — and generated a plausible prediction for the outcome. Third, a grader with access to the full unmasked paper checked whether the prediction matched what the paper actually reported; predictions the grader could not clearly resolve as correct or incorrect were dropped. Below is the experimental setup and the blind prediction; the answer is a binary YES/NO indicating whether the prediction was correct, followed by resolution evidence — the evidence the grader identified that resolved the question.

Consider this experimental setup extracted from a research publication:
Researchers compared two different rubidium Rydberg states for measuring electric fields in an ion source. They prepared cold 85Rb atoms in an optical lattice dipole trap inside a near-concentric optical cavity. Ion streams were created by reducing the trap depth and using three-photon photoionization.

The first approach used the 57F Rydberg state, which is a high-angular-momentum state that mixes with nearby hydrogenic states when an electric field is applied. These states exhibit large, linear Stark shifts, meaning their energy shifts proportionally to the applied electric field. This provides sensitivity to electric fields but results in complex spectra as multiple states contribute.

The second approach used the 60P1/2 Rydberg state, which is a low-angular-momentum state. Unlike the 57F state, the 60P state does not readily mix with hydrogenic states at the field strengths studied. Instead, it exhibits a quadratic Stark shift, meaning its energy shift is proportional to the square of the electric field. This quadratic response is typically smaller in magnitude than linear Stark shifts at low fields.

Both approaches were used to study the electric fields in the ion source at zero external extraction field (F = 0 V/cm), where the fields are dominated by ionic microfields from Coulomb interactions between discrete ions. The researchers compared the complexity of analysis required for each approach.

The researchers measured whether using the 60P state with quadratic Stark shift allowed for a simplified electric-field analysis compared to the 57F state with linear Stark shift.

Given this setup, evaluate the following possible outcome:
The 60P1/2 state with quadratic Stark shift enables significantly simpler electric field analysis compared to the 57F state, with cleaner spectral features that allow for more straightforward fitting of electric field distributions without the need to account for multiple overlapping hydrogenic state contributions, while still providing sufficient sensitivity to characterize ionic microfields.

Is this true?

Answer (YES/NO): YES